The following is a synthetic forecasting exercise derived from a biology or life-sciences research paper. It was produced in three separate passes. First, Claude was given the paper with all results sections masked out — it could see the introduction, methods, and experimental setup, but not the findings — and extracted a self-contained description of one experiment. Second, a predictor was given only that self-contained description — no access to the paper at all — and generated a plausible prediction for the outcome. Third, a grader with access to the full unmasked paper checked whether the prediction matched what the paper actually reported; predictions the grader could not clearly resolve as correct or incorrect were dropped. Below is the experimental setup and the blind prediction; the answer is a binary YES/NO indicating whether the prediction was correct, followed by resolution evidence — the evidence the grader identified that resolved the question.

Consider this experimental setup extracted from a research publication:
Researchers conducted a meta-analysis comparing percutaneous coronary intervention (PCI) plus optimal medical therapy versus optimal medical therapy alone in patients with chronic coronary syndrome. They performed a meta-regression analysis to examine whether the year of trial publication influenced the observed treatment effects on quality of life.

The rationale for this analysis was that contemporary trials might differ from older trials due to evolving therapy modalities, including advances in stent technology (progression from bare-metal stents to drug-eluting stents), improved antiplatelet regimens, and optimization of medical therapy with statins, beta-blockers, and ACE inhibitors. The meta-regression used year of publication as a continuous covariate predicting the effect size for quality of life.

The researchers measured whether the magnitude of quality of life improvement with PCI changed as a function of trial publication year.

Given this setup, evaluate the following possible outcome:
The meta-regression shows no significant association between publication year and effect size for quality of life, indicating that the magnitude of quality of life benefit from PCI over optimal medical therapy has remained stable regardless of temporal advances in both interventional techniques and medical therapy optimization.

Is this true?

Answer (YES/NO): YES